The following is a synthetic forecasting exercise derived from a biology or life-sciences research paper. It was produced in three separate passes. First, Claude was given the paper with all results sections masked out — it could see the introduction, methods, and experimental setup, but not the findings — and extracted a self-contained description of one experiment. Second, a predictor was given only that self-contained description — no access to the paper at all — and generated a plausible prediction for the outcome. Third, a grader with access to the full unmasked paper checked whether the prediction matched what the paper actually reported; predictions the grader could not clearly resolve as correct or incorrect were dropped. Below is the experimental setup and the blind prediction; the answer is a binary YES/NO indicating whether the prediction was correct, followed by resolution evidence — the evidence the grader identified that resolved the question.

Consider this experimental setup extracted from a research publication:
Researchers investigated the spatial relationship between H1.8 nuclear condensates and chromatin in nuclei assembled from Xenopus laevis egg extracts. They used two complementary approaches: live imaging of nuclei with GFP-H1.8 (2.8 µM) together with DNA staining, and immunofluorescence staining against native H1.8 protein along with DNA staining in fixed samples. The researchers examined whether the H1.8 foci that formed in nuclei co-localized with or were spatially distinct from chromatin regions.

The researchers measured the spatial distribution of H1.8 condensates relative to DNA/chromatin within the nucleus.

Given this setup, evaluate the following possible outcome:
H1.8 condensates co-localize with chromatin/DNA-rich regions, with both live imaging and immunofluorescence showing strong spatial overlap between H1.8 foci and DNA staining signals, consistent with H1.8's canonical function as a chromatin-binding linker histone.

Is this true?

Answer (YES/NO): NO